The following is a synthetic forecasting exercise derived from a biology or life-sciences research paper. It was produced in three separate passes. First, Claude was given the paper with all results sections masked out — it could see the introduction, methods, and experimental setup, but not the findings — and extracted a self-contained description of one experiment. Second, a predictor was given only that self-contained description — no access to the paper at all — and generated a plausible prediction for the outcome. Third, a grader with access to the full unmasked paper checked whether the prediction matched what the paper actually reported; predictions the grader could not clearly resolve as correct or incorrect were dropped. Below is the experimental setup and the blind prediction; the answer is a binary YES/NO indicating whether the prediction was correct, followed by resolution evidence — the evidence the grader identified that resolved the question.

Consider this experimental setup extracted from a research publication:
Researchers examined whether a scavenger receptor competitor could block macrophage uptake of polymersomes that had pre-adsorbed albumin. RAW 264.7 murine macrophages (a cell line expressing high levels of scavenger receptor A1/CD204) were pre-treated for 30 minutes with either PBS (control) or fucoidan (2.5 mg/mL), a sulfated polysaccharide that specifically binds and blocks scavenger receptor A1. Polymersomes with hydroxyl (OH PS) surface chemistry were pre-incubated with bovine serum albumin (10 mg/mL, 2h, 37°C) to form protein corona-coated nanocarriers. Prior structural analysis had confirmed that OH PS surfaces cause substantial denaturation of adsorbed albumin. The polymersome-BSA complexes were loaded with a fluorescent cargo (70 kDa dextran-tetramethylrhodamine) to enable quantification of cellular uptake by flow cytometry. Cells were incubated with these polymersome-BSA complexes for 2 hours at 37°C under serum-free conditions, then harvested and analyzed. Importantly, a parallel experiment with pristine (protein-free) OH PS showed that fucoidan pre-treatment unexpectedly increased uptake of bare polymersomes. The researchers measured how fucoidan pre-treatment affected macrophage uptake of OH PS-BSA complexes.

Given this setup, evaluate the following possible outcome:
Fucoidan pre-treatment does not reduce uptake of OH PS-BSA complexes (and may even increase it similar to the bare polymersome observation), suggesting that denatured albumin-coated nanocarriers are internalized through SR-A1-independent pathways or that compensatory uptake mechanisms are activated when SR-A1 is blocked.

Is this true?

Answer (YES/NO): NO